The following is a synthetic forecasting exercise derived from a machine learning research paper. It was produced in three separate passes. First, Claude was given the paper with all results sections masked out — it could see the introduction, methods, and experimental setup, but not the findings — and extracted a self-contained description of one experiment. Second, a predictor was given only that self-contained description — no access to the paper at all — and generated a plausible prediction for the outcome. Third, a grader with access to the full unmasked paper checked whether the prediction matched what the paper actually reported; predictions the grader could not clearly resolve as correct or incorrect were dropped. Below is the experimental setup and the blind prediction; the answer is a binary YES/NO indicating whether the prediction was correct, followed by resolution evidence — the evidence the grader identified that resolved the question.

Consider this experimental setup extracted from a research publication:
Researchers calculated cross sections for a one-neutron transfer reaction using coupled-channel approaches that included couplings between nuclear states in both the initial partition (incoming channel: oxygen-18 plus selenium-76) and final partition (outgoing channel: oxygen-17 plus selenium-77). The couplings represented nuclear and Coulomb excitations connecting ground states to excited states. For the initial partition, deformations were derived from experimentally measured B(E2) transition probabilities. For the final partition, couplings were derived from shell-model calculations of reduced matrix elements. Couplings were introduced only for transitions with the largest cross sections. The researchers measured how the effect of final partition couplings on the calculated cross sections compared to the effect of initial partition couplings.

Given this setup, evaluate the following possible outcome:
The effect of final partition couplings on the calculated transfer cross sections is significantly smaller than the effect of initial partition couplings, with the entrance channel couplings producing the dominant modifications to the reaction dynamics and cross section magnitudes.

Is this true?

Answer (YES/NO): YES